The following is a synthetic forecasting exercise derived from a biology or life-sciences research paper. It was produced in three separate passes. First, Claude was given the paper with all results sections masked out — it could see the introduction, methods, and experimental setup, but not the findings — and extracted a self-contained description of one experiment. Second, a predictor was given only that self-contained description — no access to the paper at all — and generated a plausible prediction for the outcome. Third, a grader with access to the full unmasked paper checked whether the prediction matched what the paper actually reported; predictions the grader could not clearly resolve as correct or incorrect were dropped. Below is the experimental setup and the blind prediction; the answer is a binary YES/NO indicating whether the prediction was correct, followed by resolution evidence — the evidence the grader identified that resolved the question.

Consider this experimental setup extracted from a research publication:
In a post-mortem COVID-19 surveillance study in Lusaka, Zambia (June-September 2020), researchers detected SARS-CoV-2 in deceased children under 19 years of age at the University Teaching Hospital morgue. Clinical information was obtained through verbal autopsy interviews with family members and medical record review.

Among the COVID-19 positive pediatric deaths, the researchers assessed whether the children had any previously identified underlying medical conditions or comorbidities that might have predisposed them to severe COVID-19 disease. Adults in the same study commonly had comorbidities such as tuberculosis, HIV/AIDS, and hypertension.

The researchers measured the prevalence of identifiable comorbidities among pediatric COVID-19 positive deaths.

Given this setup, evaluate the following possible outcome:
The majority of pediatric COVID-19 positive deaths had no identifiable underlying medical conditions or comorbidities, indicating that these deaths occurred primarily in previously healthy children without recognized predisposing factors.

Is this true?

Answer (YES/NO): YES